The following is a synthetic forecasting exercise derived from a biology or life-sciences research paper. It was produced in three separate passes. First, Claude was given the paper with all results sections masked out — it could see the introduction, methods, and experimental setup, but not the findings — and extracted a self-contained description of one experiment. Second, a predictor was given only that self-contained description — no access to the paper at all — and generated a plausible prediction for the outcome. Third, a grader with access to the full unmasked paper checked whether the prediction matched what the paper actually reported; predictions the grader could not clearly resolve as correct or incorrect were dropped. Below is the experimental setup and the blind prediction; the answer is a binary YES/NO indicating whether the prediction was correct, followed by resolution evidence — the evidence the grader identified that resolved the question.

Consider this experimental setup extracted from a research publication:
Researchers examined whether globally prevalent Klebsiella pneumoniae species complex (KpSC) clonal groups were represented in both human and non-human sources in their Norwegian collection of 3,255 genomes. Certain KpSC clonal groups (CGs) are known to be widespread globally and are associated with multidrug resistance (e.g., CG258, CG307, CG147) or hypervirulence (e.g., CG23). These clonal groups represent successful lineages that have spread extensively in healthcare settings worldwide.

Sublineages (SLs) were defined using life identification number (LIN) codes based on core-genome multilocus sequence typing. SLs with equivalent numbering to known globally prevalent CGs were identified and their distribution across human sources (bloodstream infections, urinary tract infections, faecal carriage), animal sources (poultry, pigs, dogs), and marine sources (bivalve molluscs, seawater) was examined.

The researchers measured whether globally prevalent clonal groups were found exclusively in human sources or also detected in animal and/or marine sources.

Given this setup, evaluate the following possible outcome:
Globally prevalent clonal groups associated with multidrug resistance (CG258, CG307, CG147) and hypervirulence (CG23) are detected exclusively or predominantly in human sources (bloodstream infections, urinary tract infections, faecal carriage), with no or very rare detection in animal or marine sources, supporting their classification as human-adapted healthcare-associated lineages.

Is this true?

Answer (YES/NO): YES